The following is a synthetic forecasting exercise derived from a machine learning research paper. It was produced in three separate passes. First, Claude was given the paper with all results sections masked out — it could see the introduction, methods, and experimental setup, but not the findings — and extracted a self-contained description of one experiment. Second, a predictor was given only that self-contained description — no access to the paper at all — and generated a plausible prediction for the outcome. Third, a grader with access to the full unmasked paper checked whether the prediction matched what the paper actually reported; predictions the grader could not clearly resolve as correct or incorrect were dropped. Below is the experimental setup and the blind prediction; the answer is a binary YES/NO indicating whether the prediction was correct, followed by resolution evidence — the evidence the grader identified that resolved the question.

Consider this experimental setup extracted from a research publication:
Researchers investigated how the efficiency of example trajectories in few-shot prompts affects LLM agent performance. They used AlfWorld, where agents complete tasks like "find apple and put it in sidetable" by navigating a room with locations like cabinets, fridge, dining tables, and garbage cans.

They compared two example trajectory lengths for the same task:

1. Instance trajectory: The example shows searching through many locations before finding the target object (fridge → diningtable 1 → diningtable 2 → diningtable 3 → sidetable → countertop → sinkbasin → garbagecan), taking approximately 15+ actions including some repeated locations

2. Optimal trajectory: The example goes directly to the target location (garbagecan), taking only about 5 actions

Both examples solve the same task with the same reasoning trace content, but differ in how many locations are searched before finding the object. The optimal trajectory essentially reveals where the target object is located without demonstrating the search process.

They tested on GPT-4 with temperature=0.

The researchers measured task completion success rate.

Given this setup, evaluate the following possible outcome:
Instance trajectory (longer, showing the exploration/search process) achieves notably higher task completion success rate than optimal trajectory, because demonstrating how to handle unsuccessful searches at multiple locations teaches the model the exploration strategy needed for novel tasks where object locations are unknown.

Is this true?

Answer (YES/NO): NO